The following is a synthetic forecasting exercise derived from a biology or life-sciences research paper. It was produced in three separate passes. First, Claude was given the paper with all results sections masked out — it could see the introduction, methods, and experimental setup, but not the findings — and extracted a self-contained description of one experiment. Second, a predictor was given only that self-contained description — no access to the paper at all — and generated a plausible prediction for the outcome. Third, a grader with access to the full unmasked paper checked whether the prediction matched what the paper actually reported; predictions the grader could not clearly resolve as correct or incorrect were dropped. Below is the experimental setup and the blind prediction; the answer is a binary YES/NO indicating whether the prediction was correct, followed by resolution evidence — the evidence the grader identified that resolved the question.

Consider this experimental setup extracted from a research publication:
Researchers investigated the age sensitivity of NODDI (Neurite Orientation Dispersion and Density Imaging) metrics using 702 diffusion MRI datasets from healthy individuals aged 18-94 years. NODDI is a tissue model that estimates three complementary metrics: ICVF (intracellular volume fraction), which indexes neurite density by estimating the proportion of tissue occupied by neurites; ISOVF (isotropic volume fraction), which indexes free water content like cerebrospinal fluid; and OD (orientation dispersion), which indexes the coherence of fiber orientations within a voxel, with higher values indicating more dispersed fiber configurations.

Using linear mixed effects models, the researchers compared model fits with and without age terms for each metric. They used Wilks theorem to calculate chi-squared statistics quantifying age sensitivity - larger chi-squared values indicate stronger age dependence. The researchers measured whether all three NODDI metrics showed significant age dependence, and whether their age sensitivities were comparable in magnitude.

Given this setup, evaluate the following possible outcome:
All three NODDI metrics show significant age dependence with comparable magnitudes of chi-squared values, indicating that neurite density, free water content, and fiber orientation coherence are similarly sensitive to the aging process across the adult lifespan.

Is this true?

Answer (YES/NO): NO